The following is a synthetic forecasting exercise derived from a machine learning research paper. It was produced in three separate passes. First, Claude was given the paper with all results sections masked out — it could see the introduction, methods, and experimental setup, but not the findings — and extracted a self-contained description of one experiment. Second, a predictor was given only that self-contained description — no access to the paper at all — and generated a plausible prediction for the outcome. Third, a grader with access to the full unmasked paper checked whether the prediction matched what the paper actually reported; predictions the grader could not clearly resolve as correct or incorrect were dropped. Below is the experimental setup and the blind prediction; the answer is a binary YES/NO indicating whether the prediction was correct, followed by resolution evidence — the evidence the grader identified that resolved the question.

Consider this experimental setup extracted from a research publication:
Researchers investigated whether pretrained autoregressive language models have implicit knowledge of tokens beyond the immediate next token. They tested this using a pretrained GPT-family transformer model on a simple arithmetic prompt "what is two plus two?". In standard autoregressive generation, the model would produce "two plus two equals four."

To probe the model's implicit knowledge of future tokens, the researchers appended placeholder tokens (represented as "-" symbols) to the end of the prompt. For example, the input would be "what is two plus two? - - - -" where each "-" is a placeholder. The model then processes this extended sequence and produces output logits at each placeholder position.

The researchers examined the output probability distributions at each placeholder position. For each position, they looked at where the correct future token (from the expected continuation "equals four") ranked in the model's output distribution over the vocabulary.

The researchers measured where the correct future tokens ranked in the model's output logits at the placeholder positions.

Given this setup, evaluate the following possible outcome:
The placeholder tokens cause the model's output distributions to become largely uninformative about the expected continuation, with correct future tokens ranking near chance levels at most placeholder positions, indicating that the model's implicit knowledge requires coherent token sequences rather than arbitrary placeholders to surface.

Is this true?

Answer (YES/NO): NO